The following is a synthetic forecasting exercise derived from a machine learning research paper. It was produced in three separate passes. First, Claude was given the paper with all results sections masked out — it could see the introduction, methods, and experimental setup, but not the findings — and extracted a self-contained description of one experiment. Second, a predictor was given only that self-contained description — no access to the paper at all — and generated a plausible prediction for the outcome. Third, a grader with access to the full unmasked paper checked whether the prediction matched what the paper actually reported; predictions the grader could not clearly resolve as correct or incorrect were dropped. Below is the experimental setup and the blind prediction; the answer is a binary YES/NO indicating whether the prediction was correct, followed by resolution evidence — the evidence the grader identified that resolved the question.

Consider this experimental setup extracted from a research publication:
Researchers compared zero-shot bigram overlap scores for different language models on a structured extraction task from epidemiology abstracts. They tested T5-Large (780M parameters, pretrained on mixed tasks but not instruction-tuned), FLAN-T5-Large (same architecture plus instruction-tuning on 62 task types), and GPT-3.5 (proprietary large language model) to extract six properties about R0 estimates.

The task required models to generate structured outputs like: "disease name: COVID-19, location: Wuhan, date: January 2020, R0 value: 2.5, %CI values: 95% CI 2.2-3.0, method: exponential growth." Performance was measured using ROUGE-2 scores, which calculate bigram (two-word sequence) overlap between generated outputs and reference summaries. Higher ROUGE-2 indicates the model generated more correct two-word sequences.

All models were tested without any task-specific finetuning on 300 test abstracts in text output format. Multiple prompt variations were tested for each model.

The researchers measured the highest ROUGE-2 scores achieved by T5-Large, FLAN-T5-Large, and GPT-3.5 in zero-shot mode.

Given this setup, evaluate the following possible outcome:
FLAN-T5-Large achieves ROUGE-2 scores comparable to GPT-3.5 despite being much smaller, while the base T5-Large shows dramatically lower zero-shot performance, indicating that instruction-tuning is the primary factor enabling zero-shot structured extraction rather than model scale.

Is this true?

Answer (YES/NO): NO